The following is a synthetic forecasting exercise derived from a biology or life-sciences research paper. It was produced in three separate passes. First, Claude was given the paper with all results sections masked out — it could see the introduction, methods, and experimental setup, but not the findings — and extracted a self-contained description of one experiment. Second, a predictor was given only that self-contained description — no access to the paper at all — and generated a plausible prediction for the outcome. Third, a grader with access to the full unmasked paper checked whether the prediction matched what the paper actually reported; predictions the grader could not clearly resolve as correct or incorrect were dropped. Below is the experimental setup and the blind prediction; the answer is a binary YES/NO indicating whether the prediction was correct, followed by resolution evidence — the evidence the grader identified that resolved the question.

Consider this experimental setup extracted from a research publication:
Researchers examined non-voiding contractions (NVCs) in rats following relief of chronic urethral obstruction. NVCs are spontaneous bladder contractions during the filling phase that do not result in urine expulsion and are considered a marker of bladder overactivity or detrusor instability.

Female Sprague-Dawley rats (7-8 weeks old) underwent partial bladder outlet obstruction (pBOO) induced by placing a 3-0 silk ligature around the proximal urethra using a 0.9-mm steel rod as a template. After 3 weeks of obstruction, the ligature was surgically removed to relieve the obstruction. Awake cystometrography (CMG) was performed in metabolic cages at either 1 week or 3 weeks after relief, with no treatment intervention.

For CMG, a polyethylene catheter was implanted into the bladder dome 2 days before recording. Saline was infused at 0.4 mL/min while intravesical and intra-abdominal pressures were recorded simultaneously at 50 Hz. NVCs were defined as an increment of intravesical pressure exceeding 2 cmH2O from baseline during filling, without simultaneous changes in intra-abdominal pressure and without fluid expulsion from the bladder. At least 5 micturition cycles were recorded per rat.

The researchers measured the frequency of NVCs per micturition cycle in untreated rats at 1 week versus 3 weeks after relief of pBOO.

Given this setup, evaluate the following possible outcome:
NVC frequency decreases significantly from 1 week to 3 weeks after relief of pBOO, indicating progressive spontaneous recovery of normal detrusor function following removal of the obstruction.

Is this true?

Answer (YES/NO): NO